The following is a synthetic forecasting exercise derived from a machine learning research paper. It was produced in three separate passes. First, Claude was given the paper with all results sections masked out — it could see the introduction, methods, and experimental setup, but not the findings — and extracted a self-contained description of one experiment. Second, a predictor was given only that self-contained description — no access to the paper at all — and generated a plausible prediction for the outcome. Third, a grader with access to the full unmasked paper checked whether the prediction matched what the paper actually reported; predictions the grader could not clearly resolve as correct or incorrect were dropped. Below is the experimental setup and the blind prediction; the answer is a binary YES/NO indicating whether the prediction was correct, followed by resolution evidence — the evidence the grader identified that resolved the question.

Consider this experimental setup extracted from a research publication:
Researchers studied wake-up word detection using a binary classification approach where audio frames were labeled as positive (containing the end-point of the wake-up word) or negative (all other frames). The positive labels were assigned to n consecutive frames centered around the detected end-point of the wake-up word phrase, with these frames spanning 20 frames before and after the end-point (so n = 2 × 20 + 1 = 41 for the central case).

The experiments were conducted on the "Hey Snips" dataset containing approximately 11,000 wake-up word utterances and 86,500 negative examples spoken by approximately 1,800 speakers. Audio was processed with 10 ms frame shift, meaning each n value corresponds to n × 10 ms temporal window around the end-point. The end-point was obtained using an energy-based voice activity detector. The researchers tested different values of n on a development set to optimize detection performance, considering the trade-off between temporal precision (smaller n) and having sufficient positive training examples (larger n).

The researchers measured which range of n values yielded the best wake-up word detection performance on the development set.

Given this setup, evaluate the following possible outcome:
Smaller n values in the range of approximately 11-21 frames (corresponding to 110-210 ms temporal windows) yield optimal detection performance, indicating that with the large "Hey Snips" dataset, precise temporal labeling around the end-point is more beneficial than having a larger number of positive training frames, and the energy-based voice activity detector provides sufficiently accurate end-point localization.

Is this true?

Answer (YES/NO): NO